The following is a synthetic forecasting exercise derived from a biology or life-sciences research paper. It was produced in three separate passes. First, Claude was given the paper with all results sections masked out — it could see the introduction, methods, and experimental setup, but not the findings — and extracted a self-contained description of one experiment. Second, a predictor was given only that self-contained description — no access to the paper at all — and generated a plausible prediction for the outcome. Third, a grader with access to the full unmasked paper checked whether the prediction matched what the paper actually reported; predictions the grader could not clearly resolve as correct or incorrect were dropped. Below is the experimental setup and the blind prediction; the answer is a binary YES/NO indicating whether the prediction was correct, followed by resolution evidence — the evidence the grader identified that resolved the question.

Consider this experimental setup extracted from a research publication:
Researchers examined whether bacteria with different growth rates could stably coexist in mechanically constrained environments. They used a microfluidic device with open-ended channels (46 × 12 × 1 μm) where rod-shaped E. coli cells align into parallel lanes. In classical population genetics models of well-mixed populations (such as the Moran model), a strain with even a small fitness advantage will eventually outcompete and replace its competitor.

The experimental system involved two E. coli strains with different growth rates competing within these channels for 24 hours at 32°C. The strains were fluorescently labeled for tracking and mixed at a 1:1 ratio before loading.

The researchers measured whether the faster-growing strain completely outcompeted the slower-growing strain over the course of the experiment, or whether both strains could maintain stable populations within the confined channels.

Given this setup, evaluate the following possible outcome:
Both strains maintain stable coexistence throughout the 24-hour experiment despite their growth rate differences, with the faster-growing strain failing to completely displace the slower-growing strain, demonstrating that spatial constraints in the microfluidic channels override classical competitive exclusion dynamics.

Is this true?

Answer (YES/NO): NO